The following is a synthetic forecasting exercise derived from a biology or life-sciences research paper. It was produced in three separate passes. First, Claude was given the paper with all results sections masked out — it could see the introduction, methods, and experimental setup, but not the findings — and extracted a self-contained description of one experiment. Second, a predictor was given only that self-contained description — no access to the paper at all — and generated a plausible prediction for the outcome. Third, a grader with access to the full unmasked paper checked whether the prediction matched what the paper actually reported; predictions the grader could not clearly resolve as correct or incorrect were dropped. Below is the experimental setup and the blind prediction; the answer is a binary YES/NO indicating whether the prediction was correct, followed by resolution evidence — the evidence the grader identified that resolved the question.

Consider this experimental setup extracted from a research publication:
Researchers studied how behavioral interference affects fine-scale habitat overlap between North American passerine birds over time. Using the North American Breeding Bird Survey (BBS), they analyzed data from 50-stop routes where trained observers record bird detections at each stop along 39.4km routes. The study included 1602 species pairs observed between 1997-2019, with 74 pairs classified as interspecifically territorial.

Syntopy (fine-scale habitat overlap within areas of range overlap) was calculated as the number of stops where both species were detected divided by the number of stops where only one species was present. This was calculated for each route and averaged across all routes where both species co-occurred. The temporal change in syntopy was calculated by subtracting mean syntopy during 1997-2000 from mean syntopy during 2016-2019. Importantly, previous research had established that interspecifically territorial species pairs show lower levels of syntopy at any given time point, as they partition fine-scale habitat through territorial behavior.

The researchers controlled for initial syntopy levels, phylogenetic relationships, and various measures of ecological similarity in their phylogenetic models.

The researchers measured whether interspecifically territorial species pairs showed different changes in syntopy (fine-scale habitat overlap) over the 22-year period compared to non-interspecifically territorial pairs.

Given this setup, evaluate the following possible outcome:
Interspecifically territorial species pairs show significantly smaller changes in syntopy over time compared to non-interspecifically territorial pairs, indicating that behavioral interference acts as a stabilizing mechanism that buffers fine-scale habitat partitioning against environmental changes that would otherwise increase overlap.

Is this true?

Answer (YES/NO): NO